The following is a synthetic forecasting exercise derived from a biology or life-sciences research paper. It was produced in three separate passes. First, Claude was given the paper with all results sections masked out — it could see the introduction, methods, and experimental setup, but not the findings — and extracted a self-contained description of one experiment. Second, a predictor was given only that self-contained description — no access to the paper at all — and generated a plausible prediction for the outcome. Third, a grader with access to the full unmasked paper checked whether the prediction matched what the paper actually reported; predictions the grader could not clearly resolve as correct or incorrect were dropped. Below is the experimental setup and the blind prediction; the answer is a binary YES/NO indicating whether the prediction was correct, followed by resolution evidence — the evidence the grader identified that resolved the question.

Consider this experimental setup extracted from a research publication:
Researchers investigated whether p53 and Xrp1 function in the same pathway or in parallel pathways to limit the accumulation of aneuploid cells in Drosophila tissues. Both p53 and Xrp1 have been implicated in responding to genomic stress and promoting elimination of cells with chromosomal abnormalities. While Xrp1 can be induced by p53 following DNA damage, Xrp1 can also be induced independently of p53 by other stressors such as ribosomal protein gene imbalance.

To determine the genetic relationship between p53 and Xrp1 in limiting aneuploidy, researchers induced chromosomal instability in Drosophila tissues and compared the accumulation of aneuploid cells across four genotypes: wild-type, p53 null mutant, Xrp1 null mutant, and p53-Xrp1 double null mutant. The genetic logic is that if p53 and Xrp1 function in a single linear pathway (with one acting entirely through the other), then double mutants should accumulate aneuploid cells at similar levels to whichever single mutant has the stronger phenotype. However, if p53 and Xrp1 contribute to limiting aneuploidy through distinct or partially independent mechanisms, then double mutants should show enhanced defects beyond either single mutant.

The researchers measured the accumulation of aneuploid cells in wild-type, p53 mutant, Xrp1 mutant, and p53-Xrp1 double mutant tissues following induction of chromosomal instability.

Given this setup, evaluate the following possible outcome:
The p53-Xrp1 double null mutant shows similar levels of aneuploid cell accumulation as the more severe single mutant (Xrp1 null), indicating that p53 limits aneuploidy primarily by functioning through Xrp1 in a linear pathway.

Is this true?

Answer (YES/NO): NO